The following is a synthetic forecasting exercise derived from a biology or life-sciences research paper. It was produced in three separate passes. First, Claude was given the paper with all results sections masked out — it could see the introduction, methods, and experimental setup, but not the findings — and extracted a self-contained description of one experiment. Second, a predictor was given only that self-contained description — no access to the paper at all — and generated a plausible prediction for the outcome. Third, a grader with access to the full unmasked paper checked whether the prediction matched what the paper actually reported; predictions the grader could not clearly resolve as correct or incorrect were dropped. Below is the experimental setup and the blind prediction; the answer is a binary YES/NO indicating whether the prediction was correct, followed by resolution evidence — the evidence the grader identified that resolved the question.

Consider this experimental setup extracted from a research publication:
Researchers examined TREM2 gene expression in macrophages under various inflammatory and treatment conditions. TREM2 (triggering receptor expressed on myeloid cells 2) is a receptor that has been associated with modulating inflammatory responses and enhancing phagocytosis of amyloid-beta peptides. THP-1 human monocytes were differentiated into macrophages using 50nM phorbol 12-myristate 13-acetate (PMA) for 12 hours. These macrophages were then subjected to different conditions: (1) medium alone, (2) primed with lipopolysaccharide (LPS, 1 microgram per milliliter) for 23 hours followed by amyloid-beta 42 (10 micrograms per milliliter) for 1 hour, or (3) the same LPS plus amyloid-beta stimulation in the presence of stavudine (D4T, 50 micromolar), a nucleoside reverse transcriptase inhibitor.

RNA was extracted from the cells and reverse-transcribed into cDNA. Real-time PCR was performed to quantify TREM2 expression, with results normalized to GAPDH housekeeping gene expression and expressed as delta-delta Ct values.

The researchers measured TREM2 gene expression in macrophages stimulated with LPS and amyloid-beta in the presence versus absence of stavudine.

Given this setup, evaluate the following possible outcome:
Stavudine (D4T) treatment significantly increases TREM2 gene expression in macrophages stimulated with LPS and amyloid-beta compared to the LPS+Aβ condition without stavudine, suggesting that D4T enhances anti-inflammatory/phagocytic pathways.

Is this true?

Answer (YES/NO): NO